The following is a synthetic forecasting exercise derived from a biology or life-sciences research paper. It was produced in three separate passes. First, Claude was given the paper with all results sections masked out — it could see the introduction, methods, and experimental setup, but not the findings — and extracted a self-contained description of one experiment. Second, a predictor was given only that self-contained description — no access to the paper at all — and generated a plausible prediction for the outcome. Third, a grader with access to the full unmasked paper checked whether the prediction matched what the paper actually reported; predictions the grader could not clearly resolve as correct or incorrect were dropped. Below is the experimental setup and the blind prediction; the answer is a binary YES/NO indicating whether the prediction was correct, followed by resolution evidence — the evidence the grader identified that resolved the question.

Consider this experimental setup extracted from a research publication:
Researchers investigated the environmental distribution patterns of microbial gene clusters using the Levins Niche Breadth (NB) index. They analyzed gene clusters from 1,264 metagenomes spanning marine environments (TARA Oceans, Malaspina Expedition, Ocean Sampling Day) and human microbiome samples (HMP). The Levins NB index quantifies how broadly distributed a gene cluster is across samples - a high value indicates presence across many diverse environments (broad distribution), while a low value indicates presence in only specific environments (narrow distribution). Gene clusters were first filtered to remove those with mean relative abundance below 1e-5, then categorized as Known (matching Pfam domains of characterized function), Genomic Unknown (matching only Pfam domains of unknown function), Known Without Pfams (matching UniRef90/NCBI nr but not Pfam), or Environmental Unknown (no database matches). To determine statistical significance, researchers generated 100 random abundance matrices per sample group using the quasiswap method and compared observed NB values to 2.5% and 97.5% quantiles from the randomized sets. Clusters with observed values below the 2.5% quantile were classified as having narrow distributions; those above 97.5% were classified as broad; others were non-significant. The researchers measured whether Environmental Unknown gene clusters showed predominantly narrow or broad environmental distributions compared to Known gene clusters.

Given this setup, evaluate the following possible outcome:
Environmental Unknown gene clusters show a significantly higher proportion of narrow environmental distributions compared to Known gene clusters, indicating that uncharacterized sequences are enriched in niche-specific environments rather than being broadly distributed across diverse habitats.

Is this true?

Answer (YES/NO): YES